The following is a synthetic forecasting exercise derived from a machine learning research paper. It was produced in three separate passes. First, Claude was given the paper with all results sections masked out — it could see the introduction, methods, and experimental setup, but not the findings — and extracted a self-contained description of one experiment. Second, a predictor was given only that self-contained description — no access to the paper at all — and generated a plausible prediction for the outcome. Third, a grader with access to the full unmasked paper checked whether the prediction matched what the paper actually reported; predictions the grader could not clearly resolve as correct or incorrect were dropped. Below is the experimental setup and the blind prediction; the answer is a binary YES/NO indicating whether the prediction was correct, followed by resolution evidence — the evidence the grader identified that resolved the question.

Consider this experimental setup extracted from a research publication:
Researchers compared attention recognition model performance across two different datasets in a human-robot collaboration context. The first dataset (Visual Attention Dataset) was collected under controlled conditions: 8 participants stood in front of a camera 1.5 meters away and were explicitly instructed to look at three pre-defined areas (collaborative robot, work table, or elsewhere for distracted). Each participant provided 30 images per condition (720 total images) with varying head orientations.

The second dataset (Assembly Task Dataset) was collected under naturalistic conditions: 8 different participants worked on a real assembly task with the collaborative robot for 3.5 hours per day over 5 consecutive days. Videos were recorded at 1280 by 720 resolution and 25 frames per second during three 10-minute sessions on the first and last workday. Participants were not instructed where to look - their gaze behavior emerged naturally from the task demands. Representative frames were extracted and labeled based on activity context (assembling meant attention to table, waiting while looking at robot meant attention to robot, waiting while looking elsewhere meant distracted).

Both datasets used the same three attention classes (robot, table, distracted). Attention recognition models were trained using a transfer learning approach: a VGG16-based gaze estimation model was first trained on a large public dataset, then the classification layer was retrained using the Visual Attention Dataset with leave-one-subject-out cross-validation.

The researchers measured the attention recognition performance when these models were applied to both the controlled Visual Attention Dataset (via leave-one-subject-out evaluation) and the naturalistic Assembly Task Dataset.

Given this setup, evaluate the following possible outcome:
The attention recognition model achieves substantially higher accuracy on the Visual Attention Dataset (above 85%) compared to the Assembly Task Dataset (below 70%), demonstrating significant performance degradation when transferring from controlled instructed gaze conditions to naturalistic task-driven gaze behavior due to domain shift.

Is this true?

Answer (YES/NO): NO